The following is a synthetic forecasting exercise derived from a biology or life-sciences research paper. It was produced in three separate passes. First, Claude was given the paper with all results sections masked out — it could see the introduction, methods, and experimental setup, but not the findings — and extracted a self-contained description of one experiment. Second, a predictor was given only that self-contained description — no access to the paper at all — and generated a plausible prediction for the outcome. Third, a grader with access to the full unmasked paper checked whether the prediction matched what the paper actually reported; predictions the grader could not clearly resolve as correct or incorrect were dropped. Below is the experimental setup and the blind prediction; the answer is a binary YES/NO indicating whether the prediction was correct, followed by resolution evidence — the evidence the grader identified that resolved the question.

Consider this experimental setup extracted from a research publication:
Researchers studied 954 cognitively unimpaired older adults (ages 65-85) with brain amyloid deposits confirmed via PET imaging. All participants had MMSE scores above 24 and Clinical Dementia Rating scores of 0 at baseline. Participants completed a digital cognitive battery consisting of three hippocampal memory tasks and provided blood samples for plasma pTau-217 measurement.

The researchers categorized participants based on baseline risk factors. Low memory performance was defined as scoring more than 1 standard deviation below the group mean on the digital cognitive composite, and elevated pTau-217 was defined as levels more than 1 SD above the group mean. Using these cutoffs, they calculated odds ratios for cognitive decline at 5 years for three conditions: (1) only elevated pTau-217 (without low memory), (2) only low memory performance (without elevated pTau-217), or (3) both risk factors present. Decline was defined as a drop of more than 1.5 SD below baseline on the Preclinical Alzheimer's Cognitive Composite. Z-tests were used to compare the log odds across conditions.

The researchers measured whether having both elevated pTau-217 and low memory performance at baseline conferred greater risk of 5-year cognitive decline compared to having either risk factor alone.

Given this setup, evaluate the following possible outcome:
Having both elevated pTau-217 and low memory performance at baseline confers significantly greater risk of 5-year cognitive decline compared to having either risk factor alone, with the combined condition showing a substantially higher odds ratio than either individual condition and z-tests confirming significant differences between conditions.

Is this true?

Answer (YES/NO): YES